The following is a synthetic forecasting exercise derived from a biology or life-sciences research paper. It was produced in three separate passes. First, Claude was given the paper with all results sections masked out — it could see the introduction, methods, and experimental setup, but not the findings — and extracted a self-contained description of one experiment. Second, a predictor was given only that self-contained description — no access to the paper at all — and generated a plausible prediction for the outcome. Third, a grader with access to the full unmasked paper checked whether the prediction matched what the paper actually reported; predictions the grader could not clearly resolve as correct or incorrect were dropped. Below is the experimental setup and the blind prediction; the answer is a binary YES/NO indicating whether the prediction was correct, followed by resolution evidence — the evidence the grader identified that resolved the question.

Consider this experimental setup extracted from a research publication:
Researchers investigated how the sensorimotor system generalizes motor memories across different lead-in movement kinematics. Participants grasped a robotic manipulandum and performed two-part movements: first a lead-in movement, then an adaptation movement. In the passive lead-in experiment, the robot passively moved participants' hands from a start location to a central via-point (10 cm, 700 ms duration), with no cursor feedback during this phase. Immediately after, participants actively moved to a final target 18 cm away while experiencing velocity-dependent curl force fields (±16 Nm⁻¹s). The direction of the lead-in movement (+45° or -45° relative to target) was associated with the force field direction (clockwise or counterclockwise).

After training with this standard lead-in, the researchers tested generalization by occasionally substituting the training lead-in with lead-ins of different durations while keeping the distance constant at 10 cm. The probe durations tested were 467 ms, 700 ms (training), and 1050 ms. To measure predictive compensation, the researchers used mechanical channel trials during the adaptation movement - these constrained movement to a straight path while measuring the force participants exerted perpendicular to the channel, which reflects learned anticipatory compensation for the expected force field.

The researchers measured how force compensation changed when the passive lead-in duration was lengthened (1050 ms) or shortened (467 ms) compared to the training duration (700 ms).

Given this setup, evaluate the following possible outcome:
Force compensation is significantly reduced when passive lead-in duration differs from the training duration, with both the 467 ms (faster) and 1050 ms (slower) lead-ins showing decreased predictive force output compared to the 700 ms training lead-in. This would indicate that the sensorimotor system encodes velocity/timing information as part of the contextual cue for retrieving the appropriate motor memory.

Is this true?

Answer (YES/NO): YES